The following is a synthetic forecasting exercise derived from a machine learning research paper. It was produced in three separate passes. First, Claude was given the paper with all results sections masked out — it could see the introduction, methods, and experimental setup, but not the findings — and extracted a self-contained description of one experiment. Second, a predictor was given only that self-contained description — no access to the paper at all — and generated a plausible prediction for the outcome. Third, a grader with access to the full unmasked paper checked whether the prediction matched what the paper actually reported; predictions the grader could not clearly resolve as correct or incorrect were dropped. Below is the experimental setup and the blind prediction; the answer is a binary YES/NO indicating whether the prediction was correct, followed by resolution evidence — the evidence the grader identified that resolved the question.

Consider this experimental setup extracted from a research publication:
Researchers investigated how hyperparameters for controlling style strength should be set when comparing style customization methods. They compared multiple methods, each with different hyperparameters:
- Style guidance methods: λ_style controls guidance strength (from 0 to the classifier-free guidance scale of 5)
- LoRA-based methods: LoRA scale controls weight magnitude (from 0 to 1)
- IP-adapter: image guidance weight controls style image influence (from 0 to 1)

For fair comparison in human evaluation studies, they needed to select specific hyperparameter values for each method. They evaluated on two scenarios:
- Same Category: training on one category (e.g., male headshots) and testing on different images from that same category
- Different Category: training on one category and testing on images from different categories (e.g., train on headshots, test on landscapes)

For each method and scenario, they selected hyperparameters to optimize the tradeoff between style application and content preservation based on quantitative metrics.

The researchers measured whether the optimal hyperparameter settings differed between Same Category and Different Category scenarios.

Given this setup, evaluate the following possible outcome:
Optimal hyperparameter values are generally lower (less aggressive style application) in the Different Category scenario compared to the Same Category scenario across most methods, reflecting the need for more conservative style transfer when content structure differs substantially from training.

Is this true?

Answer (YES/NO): NO